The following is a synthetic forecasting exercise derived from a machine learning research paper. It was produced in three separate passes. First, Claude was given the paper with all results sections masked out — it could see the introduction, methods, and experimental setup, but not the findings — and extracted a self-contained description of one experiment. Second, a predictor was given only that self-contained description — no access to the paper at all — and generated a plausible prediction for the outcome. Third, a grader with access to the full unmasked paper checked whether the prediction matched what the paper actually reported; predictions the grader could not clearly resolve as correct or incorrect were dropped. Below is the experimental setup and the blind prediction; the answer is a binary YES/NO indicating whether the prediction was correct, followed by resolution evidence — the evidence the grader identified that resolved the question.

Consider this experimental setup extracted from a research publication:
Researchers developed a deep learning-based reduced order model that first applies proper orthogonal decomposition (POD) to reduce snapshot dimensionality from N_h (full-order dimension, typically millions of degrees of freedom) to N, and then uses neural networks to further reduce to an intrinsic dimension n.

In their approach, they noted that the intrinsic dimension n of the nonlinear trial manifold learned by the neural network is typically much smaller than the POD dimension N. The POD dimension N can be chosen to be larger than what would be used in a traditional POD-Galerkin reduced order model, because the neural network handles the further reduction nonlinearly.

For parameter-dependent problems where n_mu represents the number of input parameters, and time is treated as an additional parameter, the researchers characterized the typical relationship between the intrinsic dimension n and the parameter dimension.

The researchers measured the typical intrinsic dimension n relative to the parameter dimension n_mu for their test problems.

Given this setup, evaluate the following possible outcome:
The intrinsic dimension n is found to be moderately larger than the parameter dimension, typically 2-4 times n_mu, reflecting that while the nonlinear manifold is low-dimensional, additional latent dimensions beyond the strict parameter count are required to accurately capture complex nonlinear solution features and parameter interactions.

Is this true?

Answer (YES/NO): NO